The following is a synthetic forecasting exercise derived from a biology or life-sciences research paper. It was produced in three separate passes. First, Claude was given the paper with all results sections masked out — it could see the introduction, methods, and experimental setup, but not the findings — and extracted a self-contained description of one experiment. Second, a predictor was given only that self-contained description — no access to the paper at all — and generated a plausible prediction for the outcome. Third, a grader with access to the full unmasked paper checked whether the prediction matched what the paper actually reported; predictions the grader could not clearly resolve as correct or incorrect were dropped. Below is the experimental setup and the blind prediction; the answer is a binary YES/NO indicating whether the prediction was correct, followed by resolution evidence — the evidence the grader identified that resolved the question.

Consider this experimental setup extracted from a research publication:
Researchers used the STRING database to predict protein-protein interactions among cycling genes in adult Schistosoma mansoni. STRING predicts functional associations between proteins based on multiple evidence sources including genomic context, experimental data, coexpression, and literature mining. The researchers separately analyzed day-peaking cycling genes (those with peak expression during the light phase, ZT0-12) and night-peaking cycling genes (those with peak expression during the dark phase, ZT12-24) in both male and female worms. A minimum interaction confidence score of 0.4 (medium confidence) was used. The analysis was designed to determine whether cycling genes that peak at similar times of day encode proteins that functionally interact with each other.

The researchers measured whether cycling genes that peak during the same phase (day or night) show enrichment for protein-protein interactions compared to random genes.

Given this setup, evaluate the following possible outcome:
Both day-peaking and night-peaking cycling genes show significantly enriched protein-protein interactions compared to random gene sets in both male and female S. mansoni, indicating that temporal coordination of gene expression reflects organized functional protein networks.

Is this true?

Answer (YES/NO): NO